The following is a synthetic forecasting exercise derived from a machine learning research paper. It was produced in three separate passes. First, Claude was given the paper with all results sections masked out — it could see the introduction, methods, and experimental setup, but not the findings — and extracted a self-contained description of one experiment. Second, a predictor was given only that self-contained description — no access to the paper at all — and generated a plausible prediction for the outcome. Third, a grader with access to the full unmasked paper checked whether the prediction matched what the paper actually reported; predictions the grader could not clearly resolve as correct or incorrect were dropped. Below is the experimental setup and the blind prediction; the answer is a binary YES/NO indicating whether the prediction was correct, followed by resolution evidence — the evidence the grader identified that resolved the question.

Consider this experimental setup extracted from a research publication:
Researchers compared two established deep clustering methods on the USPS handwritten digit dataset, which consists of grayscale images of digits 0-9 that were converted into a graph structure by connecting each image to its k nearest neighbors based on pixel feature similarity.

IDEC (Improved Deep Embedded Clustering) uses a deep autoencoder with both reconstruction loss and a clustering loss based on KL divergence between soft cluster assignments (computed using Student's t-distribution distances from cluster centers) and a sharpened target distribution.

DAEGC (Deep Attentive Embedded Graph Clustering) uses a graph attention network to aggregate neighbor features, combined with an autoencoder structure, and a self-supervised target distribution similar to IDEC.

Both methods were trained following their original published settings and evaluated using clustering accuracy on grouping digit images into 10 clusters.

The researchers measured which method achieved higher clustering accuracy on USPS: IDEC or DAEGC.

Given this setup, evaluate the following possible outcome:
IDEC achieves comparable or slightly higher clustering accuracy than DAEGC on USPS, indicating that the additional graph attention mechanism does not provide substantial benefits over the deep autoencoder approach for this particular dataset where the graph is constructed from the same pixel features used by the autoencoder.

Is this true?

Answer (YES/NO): YES